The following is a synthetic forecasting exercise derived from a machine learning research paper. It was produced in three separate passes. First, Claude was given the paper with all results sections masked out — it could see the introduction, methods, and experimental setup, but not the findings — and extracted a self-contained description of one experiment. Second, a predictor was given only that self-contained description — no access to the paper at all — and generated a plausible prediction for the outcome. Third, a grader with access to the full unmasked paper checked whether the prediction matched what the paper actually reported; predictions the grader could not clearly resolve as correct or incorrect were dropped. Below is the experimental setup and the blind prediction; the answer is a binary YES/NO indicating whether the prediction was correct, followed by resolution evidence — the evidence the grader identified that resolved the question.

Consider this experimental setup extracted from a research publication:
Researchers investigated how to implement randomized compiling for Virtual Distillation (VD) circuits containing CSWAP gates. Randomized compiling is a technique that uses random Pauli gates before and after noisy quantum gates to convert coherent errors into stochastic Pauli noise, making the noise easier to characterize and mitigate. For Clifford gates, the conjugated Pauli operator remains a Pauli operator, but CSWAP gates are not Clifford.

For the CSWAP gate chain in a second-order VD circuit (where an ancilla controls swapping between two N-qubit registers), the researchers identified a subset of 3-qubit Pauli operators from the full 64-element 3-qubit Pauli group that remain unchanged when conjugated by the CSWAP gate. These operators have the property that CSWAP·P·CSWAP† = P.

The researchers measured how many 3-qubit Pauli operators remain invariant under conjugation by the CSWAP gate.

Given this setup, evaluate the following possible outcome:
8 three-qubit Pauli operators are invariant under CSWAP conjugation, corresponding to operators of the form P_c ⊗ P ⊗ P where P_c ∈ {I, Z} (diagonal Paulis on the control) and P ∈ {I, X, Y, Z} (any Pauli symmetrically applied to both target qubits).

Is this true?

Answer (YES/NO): YES